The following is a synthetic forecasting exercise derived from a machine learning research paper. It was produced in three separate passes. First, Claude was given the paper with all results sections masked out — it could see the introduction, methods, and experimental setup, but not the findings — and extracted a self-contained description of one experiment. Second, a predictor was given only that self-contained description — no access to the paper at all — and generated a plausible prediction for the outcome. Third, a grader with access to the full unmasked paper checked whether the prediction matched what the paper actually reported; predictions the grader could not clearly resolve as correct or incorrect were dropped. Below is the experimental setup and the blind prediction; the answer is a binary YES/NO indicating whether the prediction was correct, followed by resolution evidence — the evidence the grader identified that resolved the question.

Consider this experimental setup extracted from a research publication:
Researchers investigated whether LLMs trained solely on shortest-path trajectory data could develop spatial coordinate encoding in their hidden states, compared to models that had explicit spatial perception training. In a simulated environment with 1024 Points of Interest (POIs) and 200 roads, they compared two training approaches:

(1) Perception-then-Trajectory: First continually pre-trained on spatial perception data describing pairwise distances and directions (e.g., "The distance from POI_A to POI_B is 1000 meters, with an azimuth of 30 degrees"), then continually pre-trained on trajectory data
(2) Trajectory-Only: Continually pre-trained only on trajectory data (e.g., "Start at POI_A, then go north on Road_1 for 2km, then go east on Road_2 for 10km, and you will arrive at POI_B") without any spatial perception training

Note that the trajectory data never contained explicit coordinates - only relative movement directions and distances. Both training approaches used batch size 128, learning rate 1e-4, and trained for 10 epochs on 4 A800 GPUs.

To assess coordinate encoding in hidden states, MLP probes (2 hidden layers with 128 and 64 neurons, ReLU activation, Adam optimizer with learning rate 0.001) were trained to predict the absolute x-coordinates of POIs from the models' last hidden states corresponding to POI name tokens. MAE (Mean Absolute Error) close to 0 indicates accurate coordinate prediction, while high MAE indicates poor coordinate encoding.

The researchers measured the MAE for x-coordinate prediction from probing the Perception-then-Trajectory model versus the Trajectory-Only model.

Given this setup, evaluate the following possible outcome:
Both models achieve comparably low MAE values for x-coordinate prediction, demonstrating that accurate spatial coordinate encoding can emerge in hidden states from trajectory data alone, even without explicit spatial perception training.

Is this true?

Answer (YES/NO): NO